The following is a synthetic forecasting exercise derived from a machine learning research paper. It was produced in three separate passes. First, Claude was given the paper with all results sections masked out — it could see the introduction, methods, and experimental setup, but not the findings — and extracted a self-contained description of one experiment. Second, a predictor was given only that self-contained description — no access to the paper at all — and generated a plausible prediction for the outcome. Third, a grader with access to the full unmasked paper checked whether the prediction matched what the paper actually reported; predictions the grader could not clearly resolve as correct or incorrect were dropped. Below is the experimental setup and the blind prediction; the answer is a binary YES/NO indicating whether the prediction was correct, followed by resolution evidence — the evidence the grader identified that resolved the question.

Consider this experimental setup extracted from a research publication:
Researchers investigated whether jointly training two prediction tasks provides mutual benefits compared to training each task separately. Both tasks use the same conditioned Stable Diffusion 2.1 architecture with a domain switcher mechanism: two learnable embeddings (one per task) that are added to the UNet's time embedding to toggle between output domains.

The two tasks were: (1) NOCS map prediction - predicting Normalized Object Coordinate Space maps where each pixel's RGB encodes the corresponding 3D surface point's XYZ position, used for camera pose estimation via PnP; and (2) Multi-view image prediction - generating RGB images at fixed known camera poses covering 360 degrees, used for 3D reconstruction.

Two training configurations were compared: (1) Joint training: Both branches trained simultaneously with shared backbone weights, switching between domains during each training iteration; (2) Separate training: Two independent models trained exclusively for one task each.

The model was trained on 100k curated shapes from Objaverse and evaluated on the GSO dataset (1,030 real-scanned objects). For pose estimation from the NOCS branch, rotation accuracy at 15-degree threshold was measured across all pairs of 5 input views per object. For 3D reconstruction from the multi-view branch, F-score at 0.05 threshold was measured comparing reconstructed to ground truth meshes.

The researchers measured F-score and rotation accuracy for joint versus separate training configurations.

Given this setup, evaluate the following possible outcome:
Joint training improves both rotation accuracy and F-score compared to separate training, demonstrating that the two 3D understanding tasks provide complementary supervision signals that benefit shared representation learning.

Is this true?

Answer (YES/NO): YES